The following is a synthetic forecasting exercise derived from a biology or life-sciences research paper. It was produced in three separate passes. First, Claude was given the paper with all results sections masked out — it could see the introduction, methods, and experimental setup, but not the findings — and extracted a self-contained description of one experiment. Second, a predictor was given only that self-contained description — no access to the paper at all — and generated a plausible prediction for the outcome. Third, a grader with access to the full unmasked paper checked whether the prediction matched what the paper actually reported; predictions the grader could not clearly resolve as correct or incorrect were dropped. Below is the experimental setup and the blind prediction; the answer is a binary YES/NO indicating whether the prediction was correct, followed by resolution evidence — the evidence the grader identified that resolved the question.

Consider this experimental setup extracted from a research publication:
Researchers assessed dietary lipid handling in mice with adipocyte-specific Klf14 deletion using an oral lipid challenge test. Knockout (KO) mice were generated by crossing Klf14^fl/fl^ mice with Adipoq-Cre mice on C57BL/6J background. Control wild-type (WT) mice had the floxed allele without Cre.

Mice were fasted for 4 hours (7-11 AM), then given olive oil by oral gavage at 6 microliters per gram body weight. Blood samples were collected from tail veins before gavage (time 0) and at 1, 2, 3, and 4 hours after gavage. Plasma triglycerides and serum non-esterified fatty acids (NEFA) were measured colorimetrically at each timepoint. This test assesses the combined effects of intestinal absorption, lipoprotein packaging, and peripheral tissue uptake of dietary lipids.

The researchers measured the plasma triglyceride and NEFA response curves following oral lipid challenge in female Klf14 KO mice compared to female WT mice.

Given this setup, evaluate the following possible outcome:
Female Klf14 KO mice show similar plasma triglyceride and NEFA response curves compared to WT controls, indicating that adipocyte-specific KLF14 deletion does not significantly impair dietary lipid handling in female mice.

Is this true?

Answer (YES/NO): NO